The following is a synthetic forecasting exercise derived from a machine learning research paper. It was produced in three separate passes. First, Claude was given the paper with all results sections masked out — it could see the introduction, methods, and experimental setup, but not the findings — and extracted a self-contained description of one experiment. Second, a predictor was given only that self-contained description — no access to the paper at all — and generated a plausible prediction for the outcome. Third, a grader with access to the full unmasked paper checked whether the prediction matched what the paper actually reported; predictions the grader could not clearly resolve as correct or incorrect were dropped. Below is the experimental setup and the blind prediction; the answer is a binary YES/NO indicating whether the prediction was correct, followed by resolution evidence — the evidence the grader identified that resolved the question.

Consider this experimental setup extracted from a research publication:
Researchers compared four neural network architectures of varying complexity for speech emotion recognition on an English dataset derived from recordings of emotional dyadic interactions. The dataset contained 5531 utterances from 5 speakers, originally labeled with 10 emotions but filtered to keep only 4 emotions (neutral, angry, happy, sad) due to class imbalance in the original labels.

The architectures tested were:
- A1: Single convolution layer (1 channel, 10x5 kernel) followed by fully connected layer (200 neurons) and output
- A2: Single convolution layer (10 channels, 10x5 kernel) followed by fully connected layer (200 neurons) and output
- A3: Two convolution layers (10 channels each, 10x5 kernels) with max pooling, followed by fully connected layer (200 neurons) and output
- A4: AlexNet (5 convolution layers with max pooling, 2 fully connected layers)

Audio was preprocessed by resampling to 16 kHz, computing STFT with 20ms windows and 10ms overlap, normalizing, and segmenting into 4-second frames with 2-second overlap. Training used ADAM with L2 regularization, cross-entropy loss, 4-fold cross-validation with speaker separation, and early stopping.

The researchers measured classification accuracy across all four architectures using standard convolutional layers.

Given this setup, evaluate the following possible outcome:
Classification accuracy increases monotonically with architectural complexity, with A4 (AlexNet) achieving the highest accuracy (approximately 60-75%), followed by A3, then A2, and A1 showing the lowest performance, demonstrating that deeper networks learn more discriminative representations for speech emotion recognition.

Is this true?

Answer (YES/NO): NO